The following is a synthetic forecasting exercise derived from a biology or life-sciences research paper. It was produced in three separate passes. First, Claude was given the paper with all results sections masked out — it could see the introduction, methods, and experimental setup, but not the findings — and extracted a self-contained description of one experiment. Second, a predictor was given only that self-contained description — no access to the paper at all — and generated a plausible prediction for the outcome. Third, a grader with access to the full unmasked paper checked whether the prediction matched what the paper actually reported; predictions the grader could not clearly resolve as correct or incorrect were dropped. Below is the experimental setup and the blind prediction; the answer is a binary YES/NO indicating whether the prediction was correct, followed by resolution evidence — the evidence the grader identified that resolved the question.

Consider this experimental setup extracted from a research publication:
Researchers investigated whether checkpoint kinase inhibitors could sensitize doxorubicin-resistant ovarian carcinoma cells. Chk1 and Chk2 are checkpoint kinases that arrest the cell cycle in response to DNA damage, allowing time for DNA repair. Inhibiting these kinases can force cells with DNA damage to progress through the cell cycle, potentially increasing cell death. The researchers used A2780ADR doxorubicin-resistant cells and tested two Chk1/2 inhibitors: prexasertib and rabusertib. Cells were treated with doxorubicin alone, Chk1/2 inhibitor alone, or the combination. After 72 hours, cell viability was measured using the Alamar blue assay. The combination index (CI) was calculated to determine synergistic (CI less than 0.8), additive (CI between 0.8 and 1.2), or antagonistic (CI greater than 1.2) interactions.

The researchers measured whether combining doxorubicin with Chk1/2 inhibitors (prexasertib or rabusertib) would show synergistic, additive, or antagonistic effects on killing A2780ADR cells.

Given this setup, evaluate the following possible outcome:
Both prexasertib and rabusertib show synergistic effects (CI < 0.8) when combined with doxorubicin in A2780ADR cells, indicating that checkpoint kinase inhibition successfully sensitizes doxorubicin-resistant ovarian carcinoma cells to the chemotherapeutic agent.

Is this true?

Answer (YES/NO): NO